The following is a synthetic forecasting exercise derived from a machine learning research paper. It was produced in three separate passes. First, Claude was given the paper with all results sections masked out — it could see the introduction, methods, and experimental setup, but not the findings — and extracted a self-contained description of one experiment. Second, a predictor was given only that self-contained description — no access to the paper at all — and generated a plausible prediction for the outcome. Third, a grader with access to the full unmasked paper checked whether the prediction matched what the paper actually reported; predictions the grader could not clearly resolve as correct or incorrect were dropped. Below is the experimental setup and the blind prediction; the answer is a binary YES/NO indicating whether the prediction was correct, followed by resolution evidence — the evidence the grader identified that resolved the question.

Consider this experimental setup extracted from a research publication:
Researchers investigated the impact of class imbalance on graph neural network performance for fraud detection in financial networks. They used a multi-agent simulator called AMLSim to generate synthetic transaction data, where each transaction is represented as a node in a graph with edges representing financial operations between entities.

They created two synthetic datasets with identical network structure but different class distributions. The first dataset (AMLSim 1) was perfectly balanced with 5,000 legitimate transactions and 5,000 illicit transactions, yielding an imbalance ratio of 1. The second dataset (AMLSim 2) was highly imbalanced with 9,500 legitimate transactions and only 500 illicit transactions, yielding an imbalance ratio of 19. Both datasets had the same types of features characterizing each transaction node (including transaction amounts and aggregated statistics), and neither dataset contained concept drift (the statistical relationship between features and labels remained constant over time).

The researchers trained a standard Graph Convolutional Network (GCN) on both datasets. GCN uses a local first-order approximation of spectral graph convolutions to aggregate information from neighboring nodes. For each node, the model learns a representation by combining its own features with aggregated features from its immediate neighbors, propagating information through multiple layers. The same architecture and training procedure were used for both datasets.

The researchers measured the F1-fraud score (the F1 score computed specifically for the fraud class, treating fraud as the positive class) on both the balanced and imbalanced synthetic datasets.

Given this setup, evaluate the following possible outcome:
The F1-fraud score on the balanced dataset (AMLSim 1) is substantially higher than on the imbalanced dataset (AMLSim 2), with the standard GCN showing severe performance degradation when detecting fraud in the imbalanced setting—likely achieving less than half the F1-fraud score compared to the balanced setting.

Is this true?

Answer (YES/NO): YES